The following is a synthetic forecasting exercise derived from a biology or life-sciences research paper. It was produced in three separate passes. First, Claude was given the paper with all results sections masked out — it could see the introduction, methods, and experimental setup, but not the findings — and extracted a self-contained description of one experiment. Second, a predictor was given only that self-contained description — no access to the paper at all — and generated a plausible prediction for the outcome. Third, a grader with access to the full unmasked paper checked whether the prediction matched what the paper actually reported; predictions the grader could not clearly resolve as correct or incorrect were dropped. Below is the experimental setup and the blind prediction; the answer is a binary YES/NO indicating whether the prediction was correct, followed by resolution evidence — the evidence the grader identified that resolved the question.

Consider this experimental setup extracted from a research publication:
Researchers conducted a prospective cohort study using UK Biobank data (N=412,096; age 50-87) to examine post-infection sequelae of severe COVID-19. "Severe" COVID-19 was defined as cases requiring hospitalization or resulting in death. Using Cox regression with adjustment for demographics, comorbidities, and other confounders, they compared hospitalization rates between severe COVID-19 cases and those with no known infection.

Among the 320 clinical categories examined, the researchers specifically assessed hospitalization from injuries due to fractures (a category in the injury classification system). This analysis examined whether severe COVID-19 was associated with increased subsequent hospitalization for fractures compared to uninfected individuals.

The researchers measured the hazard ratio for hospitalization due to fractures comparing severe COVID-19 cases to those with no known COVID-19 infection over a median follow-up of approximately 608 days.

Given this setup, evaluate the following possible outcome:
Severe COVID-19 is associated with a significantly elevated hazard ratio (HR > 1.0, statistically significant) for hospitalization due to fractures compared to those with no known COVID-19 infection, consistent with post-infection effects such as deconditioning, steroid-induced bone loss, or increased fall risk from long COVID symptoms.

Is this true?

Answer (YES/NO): YES